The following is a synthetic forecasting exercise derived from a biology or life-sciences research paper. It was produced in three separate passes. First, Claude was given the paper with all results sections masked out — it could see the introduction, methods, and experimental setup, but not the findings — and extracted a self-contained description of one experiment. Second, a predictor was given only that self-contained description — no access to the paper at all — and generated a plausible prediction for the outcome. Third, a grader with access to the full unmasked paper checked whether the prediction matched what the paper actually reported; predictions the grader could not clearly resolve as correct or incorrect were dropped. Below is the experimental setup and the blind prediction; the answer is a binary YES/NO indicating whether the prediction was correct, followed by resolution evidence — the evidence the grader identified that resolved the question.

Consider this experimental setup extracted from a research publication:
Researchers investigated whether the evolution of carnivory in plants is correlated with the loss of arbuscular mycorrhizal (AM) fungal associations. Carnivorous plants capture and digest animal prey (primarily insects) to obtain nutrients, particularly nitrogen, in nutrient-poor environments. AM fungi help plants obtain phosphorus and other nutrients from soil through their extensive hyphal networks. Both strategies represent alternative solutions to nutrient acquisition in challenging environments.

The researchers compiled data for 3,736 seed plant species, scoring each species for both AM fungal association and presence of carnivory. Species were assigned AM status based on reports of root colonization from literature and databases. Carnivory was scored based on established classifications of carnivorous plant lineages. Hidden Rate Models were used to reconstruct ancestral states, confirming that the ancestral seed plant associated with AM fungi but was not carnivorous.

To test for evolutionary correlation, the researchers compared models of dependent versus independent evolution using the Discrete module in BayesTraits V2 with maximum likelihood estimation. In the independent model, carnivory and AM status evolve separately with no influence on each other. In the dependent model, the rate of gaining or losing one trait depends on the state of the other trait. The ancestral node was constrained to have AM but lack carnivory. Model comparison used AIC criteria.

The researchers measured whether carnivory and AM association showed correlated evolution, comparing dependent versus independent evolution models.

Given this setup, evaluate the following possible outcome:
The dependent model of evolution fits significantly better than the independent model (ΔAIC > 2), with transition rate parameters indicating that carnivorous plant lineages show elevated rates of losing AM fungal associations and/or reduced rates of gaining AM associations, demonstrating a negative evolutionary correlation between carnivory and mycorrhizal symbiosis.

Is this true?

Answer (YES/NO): NO